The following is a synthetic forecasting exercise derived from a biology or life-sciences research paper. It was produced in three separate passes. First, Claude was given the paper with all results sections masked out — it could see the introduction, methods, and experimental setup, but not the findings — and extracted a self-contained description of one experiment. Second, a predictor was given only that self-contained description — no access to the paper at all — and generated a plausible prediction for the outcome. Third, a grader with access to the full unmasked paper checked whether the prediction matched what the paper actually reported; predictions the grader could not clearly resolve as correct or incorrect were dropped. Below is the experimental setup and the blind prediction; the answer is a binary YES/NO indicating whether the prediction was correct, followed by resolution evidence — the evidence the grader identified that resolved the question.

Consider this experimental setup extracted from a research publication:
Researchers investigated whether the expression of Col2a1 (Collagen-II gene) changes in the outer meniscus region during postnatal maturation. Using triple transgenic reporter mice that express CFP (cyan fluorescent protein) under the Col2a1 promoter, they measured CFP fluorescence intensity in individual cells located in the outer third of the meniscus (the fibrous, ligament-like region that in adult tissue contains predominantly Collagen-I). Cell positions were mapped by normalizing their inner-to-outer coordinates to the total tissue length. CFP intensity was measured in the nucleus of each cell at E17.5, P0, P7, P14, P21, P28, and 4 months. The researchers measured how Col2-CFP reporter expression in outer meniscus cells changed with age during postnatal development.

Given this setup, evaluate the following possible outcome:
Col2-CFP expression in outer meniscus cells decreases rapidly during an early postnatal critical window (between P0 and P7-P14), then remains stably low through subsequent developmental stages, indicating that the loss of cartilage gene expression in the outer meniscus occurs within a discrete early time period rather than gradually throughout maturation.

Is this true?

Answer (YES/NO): NO